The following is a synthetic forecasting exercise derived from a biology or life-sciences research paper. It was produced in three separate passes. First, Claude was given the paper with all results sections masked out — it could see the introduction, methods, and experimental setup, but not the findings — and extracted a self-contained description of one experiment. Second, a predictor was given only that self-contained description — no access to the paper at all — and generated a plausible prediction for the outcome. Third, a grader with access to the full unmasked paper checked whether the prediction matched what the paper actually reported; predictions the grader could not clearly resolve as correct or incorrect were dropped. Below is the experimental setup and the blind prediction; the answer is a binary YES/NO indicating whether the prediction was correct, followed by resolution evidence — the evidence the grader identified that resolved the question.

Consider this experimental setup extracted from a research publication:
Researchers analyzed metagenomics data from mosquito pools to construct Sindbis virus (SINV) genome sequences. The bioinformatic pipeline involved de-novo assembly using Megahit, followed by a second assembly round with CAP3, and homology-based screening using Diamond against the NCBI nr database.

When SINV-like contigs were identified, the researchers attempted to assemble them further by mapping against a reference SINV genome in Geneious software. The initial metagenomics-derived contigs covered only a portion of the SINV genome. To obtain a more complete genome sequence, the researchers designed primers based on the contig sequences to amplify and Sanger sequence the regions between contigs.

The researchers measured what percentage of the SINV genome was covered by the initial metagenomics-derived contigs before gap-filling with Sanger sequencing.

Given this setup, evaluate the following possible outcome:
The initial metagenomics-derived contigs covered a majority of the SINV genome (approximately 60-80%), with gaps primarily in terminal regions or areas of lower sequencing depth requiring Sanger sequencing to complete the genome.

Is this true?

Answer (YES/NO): NO